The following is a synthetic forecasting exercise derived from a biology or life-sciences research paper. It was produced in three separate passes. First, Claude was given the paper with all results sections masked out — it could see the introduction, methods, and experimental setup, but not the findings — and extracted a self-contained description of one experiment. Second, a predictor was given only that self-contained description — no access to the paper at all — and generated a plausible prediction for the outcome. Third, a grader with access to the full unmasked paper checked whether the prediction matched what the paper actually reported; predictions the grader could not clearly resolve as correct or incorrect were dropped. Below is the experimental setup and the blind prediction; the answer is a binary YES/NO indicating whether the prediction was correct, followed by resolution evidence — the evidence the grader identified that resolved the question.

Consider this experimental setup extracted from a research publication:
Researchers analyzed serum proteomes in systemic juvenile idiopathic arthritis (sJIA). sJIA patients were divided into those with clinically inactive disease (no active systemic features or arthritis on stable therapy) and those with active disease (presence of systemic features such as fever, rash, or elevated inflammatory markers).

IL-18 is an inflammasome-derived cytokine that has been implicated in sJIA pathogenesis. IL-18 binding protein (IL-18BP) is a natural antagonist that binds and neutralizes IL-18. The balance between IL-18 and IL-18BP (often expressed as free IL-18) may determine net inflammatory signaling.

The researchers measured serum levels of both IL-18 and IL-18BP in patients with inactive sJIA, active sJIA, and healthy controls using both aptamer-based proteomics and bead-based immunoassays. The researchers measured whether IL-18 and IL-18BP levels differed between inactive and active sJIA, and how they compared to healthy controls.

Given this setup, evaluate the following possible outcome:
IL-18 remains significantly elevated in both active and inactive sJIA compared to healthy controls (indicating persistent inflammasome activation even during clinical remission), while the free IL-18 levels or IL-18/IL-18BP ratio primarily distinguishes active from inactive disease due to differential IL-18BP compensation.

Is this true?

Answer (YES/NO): NO